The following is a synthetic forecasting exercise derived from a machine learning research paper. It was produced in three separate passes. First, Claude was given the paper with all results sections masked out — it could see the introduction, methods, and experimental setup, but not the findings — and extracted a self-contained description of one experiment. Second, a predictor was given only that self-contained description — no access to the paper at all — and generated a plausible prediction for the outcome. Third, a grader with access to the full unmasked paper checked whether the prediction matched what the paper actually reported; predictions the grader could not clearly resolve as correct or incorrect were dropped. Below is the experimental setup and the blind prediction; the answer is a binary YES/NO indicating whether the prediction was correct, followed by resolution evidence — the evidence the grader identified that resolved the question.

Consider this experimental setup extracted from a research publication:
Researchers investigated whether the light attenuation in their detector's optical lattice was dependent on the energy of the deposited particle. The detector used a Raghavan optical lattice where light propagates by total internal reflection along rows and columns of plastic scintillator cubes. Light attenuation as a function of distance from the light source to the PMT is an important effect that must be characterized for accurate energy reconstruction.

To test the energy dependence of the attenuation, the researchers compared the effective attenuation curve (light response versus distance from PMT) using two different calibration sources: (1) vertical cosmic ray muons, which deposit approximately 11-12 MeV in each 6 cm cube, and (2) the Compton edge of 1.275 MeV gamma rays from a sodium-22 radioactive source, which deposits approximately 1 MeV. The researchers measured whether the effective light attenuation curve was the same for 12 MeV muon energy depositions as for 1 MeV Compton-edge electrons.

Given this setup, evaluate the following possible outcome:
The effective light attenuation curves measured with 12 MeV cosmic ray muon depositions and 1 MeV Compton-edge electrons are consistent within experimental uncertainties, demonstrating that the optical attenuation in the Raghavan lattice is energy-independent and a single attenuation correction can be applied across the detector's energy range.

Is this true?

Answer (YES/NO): YES